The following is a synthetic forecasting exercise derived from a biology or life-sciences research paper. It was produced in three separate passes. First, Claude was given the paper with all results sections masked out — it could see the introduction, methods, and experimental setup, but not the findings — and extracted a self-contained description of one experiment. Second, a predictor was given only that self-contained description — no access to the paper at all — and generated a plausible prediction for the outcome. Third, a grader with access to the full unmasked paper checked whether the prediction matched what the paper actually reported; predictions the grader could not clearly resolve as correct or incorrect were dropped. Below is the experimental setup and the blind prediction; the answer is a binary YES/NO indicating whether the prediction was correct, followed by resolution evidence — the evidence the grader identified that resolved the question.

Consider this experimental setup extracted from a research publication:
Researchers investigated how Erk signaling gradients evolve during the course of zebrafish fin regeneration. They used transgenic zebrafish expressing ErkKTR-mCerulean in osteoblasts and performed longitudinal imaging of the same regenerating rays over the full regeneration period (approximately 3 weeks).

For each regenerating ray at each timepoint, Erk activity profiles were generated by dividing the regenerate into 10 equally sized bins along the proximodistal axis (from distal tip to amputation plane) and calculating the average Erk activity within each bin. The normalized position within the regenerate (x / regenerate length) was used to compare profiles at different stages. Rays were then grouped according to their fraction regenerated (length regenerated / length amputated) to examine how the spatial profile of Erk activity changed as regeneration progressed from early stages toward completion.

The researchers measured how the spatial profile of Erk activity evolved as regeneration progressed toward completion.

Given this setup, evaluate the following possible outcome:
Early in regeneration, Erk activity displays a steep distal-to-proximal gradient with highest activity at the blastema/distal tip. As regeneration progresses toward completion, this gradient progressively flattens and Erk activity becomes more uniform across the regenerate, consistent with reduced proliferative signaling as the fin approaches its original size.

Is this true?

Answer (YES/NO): NO